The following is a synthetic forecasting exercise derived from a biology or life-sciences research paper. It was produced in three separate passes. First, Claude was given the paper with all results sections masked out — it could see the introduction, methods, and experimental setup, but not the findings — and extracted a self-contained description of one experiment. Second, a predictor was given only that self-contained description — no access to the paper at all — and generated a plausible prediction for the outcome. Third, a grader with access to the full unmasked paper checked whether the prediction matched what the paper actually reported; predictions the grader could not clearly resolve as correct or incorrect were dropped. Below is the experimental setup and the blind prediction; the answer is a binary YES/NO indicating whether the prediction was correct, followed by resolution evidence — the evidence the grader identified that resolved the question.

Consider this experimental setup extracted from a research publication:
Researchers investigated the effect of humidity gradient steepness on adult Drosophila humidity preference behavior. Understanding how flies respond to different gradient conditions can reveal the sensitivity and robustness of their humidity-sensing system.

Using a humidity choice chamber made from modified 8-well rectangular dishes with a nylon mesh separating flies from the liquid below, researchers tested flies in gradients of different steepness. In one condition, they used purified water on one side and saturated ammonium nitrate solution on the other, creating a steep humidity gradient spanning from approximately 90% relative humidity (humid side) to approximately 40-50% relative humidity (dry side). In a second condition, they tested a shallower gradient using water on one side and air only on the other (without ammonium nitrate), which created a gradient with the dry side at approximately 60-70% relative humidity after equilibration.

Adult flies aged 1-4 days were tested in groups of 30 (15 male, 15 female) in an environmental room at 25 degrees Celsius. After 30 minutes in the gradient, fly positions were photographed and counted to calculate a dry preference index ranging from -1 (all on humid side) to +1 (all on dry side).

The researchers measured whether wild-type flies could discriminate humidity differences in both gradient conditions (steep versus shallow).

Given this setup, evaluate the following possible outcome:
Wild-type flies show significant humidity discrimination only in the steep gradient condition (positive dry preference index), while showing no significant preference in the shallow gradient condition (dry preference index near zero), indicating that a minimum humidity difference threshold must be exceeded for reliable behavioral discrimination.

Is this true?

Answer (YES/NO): NO